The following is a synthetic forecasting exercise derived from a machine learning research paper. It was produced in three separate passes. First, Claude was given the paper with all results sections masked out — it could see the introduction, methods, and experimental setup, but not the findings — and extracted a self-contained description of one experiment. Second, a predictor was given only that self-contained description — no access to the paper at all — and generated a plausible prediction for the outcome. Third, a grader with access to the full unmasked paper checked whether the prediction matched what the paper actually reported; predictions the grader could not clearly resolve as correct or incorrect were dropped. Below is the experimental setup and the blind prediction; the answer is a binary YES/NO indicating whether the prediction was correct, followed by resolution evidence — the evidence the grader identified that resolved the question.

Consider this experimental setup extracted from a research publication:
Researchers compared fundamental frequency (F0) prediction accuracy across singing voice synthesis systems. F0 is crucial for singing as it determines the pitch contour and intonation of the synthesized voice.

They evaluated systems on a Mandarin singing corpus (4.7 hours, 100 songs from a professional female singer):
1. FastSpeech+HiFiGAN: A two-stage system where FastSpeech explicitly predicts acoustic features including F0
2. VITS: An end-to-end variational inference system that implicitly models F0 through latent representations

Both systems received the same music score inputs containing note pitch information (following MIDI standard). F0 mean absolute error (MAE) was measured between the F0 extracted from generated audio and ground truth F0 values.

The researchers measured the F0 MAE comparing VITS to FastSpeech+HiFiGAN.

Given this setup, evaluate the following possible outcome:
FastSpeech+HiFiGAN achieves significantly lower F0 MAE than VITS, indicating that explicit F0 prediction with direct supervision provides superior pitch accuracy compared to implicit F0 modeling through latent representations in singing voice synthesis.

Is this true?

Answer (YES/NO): YES